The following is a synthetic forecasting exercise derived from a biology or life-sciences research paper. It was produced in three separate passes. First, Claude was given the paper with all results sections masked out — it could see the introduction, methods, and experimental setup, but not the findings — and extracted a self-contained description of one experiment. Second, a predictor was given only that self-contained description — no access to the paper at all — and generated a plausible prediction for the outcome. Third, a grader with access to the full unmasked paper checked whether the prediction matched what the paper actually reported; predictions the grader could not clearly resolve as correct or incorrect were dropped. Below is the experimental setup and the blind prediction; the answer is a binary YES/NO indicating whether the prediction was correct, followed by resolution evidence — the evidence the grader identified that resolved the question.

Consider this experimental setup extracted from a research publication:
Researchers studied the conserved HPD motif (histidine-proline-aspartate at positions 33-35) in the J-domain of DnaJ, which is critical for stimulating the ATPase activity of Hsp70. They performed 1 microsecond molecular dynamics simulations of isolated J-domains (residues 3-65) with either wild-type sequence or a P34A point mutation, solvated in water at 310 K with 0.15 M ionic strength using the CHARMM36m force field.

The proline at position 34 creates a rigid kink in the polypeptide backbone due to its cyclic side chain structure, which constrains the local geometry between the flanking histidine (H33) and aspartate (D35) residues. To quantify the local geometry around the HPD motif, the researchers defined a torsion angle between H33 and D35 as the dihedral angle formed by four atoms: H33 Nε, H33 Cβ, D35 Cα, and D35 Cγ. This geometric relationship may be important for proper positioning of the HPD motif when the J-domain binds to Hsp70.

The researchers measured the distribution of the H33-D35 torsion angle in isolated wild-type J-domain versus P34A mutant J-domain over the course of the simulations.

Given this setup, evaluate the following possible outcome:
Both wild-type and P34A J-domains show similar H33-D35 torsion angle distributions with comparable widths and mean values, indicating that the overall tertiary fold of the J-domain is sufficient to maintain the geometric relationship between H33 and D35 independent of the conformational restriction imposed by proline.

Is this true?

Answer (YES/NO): NO